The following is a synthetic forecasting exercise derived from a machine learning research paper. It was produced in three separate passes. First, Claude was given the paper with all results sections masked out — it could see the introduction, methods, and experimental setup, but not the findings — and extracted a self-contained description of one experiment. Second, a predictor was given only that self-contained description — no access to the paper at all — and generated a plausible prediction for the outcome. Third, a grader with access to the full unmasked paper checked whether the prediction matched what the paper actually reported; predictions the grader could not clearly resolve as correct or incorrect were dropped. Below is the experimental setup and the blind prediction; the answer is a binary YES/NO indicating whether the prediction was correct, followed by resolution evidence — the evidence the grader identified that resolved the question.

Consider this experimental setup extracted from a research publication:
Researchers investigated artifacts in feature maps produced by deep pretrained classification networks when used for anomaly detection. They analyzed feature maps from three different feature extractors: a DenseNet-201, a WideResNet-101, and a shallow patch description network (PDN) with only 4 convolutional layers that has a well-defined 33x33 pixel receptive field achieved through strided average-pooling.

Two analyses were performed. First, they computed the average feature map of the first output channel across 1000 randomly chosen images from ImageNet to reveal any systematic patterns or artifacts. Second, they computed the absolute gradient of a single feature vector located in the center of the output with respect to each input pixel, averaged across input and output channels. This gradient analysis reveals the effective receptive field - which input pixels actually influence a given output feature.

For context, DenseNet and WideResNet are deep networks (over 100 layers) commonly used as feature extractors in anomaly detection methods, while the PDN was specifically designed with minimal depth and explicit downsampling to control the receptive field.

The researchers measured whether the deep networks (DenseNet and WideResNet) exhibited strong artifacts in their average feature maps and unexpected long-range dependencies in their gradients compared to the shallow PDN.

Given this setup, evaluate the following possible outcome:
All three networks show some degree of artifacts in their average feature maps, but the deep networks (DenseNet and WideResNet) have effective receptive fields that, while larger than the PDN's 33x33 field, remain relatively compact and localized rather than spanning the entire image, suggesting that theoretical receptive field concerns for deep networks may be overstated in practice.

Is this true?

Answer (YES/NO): NO